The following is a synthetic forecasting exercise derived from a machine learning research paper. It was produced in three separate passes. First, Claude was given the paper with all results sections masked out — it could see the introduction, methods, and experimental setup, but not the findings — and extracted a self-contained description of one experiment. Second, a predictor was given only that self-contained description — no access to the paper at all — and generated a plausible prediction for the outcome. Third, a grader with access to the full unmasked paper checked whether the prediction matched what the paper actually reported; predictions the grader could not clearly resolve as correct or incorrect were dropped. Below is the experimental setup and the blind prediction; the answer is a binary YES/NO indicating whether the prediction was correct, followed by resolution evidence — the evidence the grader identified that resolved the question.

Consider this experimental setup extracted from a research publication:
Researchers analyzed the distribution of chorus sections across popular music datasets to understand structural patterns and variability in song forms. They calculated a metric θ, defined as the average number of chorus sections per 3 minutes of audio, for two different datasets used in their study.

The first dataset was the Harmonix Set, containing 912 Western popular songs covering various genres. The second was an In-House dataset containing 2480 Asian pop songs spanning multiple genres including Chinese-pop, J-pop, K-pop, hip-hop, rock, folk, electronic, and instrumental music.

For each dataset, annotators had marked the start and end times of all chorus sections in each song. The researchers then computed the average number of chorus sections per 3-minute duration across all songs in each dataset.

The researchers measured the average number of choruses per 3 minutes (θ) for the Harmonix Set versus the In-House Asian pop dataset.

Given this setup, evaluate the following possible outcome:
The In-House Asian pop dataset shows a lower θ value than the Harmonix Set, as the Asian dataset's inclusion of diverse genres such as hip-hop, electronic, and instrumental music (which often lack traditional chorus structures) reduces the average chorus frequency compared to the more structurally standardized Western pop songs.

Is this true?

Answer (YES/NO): YES